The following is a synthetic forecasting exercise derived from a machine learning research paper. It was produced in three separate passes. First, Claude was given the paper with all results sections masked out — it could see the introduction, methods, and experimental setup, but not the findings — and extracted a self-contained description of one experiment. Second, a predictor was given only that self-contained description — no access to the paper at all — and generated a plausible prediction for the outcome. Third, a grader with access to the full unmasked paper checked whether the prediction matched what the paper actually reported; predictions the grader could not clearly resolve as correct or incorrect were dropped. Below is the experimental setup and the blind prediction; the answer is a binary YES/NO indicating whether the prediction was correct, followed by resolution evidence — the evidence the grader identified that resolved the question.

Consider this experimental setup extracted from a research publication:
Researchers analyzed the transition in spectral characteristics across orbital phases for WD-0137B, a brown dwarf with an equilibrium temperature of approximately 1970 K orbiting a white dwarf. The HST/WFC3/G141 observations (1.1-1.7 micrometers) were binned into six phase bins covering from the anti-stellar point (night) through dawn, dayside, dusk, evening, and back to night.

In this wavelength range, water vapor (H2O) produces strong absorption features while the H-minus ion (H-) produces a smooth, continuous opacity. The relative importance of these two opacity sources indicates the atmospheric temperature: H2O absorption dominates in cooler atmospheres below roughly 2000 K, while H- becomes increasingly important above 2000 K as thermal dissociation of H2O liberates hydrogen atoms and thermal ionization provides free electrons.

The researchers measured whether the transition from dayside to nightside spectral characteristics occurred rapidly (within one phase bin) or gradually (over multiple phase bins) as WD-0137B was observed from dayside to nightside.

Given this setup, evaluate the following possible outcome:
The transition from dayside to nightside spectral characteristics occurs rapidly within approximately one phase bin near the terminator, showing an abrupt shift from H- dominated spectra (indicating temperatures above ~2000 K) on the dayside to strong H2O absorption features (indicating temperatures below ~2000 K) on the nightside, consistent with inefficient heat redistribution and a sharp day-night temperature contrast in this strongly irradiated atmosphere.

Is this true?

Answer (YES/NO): YES